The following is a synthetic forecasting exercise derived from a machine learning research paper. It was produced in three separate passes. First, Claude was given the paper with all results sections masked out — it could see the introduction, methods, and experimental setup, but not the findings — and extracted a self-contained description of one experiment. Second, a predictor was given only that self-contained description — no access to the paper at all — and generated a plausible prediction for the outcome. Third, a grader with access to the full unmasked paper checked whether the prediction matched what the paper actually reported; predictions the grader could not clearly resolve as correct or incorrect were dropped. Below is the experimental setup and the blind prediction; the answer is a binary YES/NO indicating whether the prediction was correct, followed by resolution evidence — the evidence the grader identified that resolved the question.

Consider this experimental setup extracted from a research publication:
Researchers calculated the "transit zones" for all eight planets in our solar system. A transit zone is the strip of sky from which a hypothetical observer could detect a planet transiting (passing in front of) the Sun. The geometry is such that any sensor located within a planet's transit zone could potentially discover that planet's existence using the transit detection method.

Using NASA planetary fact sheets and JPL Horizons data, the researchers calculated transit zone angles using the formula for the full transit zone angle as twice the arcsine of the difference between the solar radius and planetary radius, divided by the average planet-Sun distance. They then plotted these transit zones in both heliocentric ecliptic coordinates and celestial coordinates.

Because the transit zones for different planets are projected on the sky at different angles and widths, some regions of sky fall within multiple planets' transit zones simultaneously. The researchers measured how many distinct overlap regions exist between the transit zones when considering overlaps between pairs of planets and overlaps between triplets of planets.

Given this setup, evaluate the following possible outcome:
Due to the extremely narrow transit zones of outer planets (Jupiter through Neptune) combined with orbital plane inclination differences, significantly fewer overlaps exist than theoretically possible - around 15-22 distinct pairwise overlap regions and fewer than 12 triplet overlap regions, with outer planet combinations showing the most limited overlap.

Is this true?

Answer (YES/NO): NO